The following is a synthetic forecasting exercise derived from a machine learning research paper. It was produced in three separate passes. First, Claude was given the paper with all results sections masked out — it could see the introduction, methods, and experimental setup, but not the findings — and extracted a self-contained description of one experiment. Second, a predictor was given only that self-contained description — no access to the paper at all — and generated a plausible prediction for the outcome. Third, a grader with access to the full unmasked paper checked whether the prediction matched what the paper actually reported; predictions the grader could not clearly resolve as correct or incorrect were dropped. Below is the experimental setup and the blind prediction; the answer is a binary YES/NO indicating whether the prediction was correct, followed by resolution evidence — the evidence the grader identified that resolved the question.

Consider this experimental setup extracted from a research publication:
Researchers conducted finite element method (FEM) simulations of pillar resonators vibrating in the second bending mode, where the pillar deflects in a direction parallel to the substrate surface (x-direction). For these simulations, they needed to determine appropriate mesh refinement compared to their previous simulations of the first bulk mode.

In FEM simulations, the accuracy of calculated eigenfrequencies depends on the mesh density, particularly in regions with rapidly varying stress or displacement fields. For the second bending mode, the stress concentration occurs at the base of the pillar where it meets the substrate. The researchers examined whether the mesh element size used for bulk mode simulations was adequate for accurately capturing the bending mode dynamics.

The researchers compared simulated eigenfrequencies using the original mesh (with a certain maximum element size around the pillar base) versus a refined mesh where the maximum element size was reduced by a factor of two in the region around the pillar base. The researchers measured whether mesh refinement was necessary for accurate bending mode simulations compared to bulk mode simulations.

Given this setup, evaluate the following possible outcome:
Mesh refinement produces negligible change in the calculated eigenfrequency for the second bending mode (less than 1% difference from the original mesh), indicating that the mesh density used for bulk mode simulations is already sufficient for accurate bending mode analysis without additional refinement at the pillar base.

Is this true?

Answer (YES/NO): NO